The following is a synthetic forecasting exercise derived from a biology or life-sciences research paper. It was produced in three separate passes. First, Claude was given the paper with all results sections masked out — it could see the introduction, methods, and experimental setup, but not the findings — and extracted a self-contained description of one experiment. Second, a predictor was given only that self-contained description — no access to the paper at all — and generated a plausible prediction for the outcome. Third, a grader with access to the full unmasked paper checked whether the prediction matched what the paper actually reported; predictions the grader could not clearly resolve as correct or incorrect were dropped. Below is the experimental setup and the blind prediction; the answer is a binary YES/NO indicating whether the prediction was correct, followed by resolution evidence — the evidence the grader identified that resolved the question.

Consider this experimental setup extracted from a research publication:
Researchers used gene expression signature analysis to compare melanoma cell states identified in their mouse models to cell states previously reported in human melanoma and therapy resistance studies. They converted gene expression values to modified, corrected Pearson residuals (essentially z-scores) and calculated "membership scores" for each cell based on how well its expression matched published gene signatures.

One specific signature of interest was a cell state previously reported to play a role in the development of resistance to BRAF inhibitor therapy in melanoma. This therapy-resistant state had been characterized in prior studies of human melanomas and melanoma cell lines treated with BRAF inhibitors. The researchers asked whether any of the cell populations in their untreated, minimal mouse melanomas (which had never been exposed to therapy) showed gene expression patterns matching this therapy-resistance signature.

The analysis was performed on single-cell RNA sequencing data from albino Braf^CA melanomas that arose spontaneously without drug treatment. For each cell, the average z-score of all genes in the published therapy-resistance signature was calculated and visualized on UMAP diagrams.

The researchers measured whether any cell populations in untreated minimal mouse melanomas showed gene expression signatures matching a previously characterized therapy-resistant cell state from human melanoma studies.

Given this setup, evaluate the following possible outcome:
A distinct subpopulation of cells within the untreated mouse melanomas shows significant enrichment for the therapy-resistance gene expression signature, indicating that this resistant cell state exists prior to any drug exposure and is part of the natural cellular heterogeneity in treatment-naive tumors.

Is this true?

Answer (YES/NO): YES